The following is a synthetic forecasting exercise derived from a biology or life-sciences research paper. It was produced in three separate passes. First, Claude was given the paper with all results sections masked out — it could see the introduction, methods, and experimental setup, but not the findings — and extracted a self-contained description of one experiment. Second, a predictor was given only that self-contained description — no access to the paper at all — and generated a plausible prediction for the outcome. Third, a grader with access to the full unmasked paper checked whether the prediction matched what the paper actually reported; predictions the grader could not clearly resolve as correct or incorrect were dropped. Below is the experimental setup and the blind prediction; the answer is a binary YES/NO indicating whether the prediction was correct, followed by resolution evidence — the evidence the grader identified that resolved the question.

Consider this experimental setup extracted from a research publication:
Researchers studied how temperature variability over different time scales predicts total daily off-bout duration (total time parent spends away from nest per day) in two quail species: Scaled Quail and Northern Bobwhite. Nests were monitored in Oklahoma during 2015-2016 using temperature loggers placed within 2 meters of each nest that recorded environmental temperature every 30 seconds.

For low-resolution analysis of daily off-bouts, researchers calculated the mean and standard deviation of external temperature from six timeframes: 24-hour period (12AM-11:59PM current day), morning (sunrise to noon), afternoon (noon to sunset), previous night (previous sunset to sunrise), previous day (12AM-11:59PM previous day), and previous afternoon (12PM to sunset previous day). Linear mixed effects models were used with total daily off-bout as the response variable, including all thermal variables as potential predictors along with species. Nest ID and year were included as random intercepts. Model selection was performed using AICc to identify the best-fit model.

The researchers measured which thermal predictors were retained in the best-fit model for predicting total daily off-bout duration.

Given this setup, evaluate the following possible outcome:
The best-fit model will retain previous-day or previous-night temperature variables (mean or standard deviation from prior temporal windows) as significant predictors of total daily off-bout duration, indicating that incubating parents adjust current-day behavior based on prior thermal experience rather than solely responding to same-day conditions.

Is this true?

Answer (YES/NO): NO